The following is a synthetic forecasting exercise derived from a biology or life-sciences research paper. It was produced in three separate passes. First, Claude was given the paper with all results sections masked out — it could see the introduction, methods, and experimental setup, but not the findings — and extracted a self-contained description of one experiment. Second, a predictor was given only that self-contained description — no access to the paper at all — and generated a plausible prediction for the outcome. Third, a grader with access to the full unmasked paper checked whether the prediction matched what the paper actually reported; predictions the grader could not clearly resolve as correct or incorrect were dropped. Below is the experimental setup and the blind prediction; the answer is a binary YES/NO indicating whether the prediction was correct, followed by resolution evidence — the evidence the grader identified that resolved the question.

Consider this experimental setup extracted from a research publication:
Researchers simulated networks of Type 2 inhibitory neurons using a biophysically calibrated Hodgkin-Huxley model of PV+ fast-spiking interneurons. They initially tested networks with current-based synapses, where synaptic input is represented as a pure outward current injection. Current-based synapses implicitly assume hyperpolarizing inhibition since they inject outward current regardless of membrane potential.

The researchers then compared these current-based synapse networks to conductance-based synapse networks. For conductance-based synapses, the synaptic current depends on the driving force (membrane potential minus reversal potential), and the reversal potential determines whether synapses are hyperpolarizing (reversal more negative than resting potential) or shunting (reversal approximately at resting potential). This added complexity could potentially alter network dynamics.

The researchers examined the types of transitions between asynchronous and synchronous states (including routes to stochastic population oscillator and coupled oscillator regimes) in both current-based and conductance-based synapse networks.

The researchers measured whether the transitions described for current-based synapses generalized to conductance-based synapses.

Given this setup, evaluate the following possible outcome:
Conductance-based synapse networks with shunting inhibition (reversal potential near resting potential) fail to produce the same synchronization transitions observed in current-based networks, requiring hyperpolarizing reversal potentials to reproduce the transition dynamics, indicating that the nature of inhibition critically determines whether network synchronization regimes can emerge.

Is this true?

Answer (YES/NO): NO